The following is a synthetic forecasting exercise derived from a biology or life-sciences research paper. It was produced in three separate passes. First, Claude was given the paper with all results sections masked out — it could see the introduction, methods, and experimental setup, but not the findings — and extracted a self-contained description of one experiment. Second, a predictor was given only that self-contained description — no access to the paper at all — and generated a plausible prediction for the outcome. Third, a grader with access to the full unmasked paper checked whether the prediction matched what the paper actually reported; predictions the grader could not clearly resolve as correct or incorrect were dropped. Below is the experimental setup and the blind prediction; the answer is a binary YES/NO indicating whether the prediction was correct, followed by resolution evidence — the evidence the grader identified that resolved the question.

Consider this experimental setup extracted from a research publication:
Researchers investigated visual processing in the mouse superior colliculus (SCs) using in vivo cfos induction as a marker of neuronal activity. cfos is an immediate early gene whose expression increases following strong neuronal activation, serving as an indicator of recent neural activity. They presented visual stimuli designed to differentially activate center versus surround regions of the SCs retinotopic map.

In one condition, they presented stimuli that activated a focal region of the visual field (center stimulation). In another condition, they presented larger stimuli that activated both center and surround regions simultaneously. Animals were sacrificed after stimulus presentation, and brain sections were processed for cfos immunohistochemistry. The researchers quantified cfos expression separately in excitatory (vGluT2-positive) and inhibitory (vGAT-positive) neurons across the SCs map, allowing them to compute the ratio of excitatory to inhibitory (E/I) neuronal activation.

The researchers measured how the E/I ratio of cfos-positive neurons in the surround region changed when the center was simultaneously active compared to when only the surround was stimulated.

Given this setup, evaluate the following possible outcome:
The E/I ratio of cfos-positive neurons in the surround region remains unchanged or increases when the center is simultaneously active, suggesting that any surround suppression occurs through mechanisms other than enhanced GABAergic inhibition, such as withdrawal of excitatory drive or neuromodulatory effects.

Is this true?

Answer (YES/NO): NO